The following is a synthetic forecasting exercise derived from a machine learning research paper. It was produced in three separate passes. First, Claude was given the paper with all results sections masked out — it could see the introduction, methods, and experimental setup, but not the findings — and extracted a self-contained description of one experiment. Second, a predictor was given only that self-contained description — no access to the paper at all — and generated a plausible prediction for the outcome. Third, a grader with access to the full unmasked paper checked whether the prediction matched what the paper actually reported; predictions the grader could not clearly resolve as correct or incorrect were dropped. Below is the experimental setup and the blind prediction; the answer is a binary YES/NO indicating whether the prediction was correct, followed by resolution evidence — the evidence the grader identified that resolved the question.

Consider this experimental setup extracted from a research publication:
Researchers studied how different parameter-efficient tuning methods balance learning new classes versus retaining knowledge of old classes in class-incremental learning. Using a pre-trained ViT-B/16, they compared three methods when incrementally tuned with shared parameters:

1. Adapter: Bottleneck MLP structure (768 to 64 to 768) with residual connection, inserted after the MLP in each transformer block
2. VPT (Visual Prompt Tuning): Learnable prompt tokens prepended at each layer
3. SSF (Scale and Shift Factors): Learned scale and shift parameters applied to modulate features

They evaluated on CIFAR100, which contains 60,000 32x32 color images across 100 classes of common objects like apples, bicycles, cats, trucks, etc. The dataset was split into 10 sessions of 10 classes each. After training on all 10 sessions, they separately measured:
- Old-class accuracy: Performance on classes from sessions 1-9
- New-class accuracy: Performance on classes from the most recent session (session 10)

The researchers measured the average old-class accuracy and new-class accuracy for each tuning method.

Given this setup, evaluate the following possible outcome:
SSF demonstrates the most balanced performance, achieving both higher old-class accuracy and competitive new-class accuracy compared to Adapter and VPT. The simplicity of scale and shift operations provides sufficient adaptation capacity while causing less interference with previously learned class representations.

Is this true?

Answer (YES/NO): NO